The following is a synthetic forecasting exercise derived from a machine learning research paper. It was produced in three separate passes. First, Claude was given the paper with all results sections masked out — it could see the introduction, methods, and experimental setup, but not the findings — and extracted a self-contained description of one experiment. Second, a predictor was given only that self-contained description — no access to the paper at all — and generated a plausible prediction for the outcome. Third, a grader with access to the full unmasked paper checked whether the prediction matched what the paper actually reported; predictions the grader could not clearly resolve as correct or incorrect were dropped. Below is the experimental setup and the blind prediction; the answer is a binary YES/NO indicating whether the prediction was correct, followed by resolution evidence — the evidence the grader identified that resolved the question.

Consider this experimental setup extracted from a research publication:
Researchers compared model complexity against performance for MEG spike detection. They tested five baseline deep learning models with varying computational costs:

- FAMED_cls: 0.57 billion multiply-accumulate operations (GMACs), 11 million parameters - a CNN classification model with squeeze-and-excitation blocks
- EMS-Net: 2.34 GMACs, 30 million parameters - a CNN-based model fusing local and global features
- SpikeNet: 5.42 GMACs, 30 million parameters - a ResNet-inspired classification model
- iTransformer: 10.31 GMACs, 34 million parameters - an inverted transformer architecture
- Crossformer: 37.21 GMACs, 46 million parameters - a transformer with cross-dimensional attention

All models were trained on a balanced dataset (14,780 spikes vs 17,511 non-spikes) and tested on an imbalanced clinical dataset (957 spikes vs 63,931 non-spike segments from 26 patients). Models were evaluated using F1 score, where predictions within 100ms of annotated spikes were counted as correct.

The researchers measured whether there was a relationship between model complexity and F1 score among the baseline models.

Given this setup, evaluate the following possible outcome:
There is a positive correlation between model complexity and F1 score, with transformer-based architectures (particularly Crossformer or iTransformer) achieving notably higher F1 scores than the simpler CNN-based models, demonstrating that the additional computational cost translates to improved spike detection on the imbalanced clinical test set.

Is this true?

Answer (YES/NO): NO